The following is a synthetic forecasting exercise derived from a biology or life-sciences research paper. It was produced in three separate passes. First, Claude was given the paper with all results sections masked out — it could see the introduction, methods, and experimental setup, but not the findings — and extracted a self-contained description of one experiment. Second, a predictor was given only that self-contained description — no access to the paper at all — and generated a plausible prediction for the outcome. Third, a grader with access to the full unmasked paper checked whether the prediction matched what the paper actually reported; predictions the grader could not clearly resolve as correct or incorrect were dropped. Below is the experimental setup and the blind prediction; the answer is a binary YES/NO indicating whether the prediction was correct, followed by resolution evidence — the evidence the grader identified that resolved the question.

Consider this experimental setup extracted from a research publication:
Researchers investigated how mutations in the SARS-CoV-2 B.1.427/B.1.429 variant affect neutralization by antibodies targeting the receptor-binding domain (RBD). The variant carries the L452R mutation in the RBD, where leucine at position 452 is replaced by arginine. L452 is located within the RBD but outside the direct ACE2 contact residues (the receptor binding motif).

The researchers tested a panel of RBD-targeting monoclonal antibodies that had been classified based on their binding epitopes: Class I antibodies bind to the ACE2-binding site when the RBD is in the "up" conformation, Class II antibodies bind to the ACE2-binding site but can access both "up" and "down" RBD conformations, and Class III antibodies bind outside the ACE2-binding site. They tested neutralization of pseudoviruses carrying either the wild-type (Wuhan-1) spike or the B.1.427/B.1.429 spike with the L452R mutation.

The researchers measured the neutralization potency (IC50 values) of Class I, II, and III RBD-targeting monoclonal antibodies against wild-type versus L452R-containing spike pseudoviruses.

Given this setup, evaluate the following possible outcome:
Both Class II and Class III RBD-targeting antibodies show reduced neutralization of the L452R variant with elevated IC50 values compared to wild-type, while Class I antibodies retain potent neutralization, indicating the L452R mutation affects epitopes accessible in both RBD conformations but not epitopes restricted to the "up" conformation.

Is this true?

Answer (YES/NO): NO